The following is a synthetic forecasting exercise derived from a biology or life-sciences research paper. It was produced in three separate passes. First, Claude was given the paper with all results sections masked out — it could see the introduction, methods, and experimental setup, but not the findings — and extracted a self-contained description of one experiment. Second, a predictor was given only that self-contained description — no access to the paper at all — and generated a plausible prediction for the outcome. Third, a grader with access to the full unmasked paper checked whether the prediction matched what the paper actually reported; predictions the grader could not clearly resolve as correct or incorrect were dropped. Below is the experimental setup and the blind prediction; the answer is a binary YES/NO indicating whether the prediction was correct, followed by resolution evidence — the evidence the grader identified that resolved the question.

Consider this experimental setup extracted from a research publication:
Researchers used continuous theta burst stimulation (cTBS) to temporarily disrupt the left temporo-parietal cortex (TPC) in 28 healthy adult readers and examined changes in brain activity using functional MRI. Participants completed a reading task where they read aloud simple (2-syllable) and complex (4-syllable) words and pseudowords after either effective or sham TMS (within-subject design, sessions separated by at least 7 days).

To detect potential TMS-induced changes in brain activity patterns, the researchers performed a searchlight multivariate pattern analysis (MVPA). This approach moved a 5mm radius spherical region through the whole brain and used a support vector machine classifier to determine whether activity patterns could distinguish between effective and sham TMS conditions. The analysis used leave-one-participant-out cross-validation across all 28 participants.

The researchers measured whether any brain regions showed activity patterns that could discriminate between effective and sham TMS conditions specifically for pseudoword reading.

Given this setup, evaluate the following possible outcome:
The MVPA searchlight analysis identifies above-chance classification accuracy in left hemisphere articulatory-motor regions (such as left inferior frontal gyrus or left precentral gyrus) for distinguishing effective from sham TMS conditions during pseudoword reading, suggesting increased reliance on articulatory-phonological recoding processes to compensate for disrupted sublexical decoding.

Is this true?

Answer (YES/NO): YES